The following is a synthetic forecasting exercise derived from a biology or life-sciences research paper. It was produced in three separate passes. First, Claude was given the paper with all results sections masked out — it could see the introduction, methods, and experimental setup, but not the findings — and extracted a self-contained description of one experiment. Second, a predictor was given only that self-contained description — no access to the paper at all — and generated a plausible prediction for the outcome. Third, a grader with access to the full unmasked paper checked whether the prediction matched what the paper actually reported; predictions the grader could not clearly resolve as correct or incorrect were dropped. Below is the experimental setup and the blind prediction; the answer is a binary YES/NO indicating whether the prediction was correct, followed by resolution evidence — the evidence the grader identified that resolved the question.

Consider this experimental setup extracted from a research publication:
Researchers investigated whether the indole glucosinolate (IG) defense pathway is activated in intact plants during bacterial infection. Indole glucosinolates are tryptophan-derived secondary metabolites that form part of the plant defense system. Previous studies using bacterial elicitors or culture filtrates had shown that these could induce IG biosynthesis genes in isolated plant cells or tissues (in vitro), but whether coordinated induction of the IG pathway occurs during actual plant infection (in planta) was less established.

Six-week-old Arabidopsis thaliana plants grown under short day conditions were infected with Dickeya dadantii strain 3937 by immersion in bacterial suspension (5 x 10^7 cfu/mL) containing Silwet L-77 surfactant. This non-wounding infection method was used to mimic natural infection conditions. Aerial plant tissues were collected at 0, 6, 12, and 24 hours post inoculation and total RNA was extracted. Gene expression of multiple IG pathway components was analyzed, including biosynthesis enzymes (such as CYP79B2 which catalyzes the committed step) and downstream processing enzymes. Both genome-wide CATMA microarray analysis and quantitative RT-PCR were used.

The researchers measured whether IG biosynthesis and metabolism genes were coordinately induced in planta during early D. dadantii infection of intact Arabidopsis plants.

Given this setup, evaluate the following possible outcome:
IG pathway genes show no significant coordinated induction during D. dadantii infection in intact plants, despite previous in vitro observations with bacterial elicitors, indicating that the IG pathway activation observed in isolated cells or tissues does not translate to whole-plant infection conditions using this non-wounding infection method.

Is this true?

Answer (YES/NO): NO